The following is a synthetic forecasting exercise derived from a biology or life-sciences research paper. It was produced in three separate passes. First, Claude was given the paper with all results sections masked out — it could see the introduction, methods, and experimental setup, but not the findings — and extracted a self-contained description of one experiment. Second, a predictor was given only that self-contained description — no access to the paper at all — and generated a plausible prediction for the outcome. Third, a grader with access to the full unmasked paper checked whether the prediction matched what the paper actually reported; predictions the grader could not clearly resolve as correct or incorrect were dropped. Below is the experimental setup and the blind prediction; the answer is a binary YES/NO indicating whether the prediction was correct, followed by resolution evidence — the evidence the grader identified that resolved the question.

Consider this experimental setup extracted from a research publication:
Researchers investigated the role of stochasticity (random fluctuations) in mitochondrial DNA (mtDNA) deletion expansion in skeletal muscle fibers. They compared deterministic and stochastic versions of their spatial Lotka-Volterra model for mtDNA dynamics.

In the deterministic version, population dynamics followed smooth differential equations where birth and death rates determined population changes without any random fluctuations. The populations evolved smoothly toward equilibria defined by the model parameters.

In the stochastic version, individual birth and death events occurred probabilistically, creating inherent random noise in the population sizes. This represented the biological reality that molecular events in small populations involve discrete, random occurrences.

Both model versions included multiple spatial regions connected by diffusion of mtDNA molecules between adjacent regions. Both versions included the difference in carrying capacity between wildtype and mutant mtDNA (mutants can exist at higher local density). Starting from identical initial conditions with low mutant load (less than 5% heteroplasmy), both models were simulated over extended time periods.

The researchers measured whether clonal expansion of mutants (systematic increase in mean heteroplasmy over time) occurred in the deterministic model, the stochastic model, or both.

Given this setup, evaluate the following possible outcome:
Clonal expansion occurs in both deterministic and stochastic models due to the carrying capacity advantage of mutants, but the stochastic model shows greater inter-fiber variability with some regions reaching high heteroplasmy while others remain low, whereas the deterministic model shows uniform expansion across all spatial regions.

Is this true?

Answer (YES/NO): NO